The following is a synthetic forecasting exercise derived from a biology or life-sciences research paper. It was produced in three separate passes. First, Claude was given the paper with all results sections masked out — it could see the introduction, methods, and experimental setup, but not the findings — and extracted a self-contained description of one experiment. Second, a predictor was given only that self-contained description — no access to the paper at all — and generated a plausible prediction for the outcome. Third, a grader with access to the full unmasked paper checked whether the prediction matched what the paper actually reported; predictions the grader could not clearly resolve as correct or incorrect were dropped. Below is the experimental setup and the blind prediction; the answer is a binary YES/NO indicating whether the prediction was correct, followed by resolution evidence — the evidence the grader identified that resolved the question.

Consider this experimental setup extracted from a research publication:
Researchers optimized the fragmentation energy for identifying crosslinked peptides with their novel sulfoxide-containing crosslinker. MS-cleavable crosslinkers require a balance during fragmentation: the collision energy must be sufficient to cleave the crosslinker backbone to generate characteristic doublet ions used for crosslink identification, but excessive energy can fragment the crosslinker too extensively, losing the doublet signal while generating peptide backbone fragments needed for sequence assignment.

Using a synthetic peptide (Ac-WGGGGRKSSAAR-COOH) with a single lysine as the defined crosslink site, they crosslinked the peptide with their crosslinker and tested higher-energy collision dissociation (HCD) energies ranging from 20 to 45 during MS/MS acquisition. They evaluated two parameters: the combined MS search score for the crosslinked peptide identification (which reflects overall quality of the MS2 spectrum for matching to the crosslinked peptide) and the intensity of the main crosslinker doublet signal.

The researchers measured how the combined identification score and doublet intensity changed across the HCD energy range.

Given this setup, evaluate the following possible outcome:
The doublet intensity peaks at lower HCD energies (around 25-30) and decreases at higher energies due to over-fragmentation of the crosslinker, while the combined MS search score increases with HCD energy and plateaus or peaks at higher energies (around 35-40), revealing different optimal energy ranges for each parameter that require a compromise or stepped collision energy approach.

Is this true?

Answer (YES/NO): YES